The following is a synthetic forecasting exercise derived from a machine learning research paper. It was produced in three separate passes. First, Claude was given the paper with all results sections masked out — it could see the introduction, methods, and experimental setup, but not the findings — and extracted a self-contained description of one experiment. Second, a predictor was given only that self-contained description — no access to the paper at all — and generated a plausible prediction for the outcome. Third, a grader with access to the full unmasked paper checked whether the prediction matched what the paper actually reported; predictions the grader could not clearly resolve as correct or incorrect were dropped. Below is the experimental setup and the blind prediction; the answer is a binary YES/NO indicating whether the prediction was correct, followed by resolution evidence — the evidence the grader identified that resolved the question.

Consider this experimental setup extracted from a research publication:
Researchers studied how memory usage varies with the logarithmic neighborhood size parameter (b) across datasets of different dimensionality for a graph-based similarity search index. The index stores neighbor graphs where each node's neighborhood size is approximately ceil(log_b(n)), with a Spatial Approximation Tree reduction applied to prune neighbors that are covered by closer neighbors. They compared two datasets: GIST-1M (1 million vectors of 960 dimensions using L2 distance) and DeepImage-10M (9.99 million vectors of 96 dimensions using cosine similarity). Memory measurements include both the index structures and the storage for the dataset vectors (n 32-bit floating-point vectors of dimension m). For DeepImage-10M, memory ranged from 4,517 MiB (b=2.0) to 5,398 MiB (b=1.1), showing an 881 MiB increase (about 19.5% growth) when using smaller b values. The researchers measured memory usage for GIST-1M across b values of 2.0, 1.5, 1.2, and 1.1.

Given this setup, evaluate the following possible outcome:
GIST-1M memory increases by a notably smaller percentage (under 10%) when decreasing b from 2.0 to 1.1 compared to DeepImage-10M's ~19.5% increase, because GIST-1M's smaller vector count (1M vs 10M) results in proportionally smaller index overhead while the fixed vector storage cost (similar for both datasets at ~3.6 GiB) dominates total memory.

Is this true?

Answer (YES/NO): YES